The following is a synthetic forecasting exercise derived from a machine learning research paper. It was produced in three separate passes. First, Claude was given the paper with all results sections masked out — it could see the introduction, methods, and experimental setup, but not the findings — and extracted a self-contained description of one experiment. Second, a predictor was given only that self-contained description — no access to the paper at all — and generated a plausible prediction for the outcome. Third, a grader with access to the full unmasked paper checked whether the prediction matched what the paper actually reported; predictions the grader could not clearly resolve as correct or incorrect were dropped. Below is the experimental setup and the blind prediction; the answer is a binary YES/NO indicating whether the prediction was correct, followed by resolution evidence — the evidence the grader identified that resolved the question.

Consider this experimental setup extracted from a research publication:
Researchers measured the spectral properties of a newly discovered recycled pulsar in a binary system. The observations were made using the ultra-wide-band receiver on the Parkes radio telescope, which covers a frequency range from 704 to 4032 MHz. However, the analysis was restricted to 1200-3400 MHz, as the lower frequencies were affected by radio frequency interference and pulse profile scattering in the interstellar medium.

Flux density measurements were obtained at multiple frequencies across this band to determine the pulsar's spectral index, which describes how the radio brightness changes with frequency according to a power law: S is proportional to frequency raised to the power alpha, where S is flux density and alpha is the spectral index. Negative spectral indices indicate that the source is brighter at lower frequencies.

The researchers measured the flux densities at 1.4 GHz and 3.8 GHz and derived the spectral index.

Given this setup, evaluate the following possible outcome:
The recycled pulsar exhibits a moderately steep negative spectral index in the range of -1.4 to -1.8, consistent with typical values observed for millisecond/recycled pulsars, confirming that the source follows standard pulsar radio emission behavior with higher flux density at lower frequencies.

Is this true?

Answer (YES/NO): NO